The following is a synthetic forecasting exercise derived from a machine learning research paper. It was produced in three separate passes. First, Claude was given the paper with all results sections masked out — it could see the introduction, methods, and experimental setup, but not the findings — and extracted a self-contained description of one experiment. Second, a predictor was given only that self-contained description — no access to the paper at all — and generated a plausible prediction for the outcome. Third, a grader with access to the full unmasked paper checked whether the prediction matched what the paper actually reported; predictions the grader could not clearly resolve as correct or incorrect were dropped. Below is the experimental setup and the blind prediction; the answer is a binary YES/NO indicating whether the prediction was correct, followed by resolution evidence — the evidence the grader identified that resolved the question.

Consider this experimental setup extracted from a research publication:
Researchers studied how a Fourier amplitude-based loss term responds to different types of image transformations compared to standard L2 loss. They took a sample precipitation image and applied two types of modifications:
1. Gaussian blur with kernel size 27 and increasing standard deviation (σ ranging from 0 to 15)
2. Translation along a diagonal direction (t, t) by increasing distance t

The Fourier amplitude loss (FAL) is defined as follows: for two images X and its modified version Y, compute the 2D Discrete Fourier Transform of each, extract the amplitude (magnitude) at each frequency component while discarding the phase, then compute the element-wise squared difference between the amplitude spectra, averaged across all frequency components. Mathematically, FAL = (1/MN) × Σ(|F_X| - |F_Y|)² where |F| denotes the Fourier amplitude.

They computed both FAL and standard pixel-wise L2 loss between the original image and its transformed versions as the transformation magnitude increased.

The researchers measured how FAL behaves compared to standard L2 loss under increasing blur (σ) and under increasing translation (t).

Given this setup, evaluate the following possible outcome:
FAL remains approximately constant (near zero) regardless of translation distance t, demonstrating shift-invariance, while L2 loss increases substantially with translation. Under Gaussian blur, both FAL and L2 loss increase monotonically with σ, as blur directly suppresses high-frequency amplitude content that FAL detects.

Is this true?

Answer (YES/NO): YES